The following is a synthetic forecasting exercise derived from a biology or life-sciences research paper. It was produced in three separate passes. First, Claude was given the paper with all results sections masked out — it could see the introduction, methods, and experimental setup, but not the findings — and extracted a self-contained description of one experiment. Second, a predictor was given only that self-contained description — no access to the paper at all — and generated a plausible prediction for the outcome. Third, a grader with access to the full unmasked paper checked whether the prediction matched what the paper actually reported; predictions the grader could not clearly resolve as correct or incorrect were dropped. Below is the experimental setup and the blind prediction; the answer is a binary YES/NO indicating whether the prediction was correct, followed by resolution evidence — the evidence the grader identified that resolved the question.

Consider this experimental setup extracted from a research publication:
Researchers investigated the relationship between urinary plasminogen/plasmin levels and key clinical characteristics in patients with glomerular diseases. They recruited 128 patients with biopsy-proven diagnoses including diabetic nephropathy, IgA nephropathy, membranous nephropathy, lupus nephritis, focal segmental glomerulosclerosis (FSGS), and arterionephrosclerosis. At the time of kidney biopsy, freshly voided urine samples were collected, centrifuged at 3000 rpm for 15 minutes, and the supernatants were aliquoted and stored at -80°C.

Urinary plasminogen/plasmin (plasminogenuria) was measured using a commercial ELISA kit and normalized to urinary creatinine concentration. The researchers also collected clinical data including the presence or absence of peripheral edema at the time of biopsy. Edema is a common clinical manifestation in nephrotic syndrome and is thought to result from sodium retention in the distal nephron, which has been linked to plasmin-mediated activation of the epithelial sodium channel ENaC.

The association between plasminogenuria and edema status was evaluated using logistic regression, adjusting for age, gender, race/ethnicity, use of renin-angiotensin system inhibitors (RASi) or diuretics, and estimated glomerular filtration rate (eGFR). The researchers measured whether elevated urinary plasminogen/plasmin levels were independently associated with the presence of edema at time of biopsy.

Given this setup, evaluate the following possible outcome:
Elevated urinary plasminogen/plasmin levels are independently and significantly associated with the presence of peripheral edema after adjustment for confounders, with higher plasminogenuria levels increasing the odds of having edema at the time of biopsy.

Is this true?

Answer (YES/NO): YES